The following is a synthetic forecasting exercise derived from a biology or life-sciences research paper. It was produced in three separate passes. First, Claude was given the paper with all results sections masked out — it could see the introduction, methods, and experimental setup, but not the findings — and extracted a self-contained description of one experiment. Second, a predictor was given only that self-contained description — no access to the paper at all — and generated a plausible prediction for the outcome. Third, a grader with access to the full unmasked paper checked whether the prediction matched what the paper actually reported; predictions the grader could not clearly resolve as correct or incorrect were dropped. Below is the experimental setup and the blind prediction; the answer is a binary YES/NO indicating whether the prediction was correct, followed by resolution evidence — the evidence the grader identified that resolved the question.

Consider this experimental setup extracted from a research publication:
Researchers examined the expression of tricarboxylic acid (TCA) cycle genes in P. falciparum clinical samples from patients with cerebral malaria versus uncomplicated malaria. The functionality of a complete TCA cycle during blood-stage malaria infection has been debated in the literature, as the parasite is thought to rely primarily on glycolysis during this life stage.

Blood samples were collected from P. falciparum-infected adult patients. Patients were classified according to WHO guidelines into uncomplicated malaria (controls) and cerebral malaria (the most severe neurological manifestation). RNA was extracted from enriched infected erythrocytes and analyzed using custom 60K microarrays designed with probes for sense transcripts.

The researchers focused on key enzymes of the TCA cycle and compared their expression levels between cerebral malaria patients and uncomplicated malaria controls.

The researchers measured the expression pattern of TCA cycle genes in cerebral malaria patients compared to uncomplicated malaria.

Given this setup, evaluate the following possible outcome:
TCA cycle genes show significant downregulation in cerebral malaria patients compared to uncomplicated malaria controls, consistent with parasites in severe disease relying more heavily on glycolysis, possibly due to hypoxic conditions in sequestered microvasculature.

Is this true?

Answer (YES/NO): NO